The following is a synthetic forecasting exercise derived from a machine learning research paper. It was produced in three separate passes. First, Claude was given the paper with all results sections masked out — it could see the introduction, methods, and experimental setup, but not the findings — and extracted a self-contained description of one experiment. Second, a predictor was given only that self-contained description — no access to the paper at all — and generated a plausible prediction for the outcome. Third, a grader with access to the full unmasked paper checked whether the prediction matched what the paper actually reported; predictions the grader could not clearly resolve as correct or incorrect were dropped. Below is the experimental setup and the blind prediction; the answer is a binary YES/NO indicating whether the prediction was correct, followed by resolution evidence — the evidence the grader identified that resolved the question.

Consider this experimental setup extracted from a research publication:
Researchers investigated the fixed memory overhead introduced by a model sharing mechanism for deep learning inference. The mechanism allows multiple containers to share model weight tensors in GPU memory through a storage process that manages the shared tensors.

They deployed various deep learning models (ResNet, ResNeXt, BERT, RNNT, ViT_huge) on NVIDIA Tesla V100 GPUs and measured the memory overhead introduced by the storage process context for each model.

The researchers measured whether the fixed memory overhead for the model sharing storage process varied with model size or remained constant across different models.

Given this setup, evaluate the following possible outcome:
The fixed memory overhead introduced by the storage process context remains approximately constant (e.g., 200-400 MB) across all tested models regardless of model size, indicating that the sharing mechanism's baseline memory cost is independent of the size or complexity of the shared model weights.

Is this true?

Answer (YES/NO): YES